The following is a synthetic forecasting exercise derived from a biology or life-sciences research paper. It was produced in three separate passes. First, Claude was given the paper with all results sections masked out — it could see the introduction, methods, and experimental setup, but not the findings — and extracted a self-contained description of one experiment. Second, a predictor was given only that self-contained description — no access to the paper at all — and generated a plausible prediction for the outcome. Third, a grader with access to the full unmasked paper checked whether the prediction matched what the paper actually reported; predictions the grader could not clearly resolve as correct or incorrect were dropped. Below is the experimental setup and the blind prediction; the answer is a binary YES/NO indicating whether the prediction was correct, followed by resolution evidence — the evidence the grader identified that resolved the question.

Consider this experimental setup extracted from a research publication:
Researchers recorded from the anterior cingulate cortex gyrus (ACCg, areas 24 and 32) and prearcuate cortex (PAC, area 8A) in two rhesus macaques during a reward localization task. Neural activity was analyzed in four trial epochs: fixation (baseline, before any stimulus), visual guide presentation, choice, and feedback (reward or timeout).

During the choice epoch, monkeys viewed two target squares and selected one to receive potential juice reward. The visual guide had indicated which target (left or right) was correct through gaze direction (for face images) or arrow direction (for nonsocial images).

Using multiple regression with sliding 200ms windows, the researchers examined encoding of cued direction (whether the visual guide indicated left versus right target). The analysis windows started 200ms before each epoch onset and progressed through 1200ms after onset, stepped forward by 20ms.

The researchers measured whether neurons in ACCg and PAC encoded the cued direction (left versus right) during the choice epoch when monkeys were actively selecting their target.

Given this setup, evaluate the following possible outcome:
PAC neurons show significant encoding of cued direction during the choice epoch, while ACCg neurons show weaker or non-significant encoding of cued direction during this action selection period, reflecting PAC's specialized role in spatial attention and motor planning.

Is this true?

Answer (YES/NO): NO